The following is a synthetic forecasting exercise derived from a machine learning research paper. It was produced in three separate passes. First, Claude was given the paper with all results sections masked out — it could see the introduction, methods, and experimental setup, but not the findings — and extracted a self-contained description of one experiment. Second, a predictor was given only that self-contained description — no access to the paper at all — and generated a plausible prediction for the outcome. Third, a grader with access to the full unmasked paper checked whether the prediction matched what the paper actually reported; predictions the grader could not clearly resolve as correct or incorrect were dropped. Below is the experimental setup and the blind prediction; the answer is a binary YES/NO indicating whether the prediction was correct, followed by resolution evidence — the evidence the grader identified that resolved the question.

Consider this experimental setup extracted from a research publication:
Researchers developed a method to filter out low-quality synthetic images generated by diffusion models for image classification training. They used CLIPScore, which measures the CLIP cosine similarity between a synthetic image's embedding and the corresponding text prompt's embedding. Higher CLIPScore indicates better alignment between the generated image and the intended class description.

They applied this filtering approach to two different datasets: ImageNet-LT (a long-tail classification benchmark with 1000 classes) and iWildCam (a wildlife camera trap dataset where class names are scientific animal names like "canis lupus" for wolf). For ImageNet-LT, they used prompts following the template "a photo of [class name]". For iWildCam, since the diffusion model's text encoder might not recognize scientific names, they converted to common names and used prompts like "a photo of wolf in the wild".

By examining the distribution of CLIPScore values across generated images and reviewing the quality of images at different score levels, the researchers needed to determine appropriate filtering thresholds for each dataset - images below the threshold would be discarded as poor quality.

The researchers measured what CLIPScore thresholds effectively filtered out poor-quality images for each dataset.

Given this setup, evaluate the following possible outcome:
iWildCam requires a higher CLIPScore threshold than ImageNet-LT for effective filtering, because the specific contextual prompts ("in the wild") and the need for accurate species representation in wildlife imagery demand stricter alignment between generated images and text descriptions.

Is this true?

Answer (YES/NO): NO